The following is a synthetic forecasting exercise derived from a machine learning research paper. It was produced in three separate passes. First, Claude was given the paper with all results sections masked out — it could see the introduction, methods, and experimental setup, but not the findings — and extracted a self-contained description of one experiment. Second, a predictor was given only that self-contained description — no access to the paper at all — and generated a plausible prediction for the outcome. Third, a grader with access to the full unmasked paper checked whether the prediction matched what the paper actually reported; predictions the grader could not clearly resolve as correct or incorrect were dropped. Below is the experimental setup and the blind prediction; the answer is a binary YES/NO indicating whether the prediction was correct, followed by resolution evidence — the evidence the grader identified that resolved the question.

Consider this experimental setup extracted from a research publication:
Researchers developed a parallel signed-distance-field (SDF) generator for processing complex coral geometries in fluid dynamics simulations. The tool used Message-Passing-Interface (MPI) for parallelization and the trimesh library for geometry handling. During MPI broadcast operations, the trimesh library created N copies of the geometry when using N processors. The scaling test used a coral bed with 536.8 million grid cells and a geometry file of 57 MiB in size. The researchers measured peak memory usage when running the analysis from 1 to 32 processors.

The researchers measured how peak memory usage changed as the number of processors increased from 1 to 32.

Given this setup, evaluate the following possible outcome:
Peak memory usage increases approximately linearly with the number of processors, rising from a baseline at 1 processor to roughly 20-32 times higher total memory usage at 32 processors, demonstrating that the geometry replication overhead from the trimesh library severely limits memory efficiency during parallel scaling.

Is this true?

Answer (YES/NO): NO